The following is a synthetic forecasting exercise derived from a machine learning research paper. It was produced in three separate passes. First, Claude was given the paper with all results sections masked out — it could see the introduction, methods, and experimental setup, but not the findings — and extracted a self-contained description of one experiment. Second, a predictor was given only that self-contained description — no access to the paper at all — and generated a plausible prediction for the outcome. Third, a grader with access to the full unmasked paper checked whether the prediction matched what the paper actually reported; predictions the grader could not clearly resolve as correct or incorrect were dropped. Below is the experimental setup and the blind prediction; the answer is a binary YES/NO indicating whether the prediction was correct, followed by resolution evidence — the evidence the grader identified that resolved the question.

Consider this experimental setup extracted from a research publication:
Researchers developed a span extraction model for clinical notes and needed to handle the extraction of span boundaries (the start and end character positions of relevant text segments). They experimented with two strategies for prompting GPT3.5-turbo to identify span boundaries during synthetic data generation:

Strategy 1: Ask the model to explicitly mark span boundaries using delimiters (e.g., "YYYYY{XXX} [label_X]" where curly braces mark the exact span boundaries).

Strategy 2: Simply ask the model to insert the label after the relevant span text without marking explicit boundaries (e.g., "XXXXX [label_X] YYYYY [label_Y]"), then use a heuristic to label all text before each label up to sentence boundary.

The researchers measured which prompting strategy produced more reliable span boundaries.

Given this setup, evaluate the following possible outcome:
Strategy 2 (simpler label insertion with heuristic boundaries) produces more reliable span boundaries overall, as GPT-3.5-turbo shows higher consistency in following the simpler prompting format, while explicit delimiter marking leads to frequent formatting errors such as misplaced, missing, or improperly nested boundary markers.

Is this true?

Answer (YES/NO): YES